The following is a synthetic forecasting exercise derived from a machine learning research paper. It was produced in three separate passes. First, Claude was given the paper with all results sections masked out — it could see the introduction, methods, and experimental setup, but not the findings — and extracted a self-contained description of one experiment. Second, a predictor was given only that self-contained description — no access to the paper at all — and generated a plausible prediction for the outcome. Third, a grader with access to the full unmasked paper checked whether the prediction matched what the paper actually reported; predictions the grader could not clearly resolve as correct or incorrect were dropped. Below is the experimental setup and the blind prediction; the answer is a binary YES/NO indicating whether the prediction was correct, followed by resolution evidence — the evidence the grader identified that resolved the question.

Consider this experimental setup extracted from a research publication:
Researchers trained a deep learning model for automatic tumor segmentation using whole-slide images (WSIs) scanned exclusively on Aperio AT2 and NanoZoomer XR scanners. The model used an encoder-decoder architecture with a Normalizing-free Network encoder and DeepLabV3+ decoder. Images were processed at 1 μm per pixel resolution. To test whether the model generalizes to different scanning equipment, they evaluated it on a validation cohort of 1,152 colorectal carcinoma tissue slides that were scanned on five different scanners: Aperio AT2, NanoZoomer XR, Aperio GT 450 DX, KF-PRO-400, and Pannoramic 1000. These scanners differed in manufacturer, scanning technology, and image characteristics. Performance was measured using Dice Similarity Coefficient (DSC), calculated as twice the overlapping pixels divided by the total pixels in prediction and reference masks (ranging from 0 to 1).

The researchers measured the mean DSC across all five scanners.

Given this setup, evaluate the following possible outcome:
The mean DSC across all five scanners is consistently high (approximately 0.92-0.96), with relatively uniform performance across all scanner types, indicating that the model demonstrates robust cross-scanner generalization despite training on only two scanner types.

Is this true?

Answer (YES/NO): NO